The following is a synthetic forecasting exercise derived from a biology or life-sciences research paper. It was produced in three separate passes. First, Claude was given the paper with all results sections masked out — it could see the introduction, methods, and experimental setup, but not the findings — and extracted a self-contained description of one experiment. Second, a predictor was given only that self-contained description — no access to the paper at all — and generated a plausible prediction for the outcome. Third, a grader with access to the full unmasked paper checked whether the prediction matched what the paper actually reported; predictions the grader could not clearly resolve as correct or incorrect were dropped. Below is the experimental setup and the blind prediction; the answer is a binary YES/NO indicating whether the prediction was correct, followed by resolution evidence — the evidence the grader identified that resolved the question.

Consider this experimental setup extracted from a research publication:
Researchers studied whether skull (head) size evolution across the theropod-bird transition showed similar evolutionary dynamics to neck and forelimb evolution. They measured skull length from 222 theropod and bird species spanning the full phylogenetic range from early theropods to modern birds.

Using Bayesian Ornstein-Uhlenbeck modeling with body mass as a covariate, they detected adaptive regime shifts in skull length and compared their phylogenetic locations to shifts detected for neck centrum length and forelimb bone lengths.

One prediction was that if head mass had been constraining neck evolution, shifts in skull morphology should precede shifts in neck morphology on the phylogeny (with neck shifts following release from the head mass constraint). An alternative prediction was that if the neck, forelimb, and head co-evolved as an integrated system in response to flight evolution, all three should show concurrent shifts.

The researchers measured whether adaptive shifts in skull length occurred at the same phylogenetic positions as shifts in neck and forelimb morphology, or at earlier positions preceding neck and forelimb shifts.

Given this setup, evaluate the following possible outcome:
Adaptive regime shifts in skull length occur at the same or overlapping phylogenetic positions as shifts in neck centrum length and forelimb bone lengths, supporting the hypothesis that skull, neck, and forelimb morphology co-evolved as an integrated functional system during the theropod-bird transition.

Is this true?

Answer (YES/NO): NO